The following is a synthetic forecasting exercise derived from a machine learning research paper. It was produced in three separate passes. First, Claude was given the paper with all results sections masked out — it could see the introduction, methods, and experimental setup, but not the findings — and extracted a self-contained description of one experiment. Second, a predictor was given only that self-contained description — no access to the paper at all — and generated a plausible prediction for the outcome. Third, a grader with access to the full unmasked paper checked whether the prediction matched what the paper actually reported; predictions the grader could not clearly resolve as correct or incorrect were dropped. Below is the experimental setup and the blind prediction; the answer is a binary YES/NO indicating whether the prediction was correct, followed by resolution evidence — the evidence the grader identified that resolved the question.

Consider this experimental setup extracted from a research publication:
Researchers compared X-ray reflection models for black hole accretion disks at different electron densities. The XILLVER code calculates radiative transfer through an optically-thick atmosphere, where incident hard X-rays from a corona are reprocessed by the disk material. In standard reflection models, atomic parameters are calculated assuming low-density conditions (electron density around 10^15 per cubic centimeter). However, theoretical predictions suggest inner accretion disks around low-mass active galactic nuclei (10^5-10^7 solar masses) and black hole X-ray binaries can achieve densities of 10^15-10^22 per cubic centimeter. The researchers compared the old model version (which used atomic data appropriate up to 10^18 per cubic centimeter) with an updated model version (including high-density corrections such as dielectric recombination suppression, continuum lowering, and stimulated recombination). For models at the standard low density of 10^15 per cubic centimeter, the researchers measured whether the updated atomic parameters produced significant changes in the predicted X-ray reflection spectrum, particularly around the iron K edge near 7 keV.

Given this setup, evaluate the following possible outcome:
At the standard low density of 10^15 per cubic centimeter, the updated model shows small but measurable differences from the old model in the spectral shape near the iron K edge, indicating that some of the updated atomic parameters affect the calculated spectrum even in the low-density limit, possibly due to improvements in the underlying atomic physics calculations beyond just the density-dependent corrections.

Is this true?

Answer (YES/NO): NO